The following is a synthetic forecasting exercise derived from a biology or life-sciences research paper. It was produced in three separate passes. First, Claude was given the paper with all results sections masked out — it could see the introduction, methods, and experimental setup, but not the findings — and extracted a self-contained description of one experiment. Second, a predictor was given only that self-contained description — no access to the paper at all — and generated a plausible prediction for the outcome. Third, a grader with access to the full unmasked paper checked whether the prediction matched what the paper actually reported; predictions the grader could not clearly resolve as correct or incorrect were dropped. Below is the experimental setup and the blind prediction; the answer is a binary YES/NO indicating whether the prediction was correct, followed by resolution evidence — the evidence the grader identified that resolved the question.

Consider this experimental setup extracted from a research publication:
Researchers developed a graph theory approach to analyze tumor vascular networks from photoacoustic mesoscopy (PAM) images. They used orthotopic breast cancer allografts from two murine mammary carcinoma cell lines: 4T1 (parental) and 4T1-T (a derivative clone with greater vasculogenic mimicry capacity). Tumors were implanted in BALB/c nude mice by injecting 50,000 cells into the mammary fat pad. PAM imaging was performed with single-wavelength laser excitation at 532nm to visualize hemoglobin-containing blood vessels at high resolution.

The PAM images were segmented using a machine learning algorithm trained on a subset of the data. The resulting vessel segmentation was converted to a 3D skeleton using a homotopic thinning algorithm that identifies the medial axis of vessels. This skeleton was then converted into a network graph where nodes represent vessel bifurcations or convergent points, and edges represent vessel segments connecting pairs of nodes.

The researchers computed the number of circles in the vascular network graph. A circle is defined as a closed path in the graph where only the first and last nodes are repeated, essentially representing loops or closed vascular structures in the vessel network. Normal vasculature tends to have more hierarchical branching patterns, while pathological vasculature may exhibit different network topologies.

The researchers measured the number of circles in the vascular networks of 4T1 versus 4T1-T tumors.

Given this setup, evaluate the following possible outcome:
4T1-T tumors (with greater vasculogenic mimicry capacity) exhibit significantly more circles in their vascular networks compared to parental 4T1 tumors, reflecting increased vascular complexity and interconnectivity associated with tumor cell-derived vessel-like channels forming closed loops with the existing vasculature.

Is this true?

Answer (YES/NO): YES